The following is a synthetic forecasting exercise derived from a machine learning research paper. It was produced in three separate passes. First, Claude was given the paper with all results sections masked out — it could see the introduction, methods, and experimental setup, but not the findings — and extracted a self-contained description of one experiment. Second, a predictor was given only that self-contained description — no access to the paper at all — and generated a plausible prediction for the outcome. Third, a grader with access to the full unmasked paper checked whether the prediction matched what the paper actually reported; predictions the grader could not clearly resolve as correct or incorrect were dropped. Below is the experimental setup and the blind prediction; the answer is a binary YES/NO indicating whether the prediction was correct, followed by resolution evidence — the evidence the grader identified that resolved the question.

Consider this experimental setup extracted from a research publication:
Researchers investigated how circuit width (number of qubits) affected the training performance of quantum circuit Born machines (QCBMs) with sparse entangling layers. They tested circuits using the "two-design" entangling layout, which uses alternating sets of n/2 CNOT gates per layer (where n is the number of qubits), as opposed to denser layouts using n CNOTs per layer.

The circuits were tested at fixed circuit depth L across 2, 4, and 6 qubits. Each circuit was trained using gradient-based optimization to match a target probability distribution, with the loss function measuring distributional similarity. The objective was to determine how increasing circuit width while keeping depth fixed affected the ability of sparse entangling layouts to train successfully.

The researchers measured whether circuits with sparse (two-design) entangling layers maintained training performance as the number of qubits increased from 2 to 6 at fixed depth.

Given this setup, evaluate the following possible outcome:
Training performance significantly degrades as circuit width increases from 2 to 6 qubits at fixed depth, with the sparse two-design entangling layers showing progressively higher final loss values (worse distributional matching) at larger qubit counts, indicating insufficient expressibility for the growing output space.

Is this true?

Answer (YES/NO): YES